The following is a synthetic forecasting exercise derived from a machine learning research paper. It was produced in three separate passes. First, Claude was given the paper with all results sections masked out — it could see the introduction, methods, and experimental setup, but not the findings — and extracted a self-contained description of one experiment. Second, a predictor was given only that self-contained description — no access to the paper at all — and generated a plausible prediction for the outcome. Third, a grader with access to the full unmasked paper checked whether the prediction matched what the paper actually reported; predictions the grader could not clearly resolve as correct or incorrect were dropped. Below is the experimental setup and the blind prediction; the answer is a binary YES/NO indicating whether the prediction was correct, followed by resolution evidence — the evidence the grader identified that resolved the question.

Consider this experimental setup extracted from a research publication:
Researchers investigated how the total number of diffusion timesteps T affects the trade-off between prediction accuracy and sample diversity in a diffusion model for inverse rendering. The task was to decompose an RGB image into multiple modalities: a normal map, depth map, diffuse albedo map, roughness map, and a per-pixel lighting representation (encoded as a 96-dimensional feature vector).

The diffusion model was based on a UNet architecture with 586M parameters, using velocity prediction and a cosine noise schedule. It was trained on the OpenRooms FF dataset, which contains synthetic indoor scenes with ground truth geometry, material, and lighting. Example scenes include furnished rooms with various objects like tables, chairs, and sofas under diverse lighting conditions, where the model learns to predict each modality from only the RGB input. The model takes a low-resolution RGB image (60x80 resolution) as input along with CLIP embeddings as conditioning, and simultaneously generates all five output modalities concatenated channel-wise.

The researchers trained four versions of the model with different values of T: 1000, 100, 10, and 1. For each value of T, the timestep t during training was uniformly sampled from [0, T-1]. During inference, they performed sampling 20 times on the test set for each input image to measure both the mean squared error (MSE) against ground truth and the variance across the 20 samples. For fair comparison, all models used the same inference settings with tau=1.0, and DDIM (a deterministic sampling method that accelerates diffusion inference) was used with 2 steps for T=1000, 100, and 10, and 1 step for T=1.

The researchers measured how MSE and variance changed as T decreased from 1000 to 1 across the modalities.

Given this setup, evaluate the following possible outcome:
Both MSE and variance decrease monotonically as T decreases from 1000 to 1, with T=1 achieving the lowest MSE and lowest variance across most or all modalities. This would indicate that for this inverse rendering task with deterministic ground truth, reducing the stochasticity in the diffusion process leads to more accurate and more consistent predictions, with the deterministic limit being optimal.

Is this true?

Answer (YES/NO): NO